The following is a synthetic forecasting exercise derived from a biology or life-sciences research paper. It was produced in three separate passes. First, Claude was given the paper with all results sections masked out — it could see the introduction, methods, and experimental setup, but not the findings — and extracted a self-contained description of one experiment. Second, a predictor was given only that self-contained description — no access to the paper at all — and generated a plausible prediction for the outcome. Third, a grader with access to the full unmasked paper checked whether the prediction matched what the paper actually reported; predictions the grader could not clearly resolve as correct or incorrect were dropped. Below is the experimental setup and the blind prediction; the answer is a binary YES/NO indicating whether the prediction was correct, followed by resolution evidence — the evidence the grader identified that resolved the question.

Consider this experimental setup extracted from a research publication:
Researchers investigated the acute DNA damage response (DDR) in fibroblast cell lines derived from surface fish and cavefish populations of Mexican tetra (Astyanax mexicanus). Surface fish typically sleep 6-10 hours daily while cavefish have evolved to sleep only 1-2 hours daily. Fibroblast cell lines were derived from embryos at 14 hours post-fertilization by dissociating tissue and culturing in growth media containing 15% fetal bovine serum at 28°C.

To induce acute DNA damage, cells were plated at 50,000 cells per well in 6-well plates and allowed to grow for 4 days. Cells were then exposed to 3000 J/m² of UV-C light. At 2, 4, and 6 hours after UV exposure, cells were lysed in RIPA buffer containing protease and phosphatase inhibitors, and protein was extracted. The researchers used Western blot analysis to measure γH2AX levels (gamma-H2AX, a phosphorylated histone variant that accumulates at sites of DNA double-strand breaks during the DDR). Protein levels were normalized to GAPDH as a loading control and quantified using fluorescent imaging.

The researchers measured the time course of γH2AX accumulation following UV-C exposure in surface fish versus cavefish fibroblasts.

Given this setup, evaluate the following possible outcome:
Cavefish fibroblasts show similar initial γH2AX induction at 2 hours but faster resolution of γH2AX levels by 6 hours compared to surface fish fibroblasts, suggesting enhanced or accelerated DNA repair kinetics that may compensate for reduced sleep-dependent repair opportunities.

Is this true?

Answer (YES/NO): NO